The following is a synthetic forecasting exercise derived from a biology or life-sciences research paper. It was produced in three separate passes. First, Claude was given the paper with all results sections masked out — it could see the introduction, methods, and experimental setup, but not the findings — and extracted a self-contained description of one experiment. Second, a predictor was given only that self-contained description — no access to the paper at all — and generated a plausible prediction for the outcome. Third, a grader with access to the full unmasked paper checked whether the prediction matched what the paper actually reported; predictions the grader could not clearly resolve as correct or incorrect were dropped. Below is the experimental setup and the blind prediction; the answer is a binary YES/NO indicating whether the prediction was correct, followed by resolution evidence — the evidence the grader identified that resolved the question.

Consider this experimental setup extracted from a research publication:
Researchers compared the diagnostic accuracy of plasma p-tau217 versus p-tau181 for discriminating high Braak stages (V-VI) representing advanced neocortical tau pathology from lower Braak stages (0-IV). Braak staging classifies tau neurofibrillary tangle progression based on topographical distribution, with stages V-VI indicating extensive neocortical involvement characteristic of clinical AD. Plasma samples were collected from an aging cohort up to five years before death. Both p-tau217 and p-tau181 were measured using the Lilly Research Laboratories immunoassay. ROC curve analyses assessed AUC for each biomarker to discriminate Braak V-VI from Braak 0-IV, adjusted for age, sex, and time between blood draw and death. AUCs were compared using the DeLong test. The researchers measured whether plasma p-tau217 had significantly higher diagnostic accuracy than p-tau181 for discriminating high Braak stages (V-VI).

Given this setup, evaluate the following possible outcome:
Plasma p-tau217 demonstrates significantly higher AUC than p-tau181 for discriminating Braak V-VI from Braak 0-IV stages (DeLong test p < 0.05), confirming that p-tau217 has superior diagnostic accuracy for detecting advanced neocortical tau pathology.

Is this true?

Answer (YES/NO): YES